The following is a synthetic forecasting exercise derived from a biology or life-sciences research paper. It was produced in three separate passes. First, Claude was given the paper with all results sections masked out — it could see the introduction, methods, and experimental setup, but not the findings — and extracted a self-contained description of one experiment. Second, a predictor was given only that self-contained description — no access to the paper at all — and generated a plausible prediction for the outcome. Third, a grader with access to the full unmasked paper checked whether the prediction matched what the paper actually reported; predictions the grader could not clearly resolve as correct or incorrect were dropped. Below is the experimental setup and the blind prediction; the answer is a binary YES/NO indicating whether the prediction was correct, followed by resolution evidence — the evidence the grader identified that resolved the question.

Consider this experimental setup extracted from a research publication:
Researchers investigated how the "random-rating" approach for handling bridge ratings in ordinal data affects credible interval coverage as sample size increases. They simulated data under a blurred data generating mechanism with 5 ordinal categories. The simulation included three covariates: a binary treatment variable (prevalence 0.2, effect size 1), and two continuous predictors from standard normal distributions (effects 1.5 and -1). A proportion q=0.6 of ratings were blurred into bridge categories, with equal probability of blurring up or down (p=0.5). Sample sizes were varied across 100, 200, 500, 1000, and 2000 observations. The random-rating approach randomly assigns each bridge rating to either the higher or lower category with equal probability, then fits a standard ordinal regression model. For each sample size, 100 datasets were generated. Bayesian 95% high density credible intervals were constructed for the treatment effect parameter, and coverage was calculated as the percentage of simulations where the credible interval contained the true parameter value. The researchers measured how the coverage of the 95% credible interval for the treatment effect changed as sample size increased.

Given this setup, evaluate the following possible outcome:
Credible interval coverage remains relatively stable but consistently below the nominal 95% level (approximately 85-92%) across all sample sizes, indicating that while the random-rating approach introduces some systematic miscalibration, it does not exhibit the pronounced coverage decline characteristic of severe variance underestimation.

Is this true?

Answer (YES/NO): NO